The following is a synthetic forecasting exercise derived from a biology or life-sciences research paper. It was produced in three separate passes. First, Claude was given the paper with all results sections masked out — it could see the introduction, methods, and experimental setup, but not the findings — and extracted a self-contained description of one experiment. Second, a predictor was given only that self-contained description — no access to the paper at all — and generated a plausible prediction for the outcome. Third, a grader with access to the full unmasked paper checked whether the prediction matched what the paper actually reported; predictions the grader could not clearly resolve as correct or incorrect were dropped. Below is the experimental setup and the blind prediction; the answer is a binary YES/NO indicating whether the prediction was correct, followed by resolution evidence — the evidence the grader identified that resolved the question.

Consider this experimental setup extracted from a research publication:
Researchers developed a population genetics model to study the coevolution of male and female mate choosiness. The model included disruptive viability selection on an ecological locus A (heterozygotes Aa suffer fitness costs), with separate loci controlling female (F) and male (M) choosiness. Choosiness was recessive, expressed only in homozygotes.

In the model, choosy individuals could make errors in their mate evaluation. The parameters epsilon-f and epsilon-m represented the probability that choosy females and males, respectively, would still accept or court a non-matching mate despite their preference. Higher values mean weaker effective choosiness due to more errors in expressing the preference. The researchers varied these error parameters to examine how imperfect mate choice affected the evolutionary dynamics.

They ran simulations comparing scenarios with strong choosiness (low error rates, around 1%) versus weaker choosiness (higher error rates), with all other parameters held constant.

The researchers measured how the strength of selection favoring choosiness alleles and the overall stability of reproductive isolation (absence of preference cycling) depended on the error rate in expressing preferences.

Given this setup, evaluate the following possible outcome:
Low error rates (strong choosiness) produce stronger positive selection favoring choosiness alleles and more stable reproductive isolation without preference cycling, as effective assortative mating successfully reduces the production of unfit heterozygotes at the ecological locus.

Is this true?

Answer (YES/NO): NO